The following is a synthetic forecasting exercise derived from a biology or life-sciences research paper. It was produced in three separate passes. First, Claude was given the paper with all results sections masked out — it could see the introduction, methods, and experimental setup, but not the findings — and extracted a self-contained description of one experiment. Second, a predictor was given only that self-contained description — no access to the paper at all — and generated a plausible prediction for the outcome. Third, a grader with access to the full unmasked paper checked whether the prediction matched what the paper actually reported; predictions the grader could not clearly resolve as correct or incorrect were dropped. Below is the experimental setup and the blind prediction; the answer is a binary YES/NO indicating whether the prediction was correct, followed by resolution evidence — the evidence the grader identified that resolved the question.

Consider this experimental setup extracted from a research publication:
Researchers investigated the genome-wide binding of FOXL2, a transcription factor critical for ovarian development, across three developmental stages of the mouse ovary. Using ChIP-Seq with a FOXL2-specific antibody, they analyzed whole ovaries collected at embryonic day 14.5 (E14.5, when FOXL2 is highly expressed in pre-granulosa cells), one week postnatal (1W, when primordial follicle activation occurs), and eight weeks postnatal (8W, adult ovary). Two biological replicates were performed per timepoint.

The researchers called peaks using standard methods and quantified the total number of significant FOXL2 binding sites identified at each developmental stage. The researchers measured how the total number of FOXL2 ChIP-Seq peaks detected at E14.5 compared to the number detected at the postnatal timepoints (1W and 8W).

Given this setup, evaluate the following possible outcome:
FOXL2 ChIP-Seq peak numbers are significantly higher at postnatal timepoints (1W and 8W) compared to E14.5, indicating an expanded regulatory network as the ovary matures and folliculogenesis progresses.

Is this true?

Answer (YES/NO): YES